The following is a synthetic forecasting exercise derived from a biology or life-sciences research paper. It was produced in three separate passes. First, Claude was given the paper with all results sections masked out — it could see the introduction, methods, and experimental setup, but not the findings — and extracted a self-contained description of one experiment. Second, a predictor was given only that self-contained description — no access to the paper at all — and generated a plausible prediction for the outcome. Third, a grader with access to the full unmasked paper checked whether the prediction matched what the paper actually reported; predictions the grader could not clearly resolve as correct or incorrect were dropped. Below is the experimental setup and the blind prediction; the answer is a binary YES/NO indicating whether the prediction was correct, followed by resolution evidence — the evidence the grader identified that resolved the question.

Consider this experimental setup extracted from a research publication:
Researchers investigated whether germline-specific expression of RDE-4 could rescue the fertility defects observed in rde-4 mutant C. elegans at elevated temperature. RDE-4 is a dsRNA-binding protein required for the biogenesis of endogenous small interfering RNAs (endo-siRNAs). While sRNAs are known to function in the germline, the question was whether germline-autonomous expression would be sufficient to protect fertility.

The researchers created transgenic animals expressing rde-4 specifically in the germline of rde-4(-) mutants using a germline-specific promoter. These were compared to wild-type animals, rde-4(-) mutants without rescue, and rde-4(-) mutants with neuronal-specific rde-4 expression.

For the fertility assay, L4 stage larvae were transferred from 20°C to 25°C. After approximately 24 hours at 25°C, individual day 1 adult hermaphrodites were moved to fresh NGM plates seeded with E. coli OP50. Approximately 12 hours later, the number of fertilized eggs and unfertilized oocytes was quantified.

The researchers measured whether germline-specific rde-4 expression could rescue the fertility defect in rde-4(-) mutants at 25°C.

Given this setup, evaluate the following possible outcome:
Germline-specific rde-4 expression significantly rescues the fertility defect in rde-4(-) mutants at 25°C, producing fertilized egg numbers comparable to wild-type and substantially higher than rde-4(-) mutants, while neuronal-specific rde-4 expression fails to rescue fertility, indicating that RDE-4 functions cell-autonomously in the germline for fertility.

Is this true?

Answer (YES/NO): NO